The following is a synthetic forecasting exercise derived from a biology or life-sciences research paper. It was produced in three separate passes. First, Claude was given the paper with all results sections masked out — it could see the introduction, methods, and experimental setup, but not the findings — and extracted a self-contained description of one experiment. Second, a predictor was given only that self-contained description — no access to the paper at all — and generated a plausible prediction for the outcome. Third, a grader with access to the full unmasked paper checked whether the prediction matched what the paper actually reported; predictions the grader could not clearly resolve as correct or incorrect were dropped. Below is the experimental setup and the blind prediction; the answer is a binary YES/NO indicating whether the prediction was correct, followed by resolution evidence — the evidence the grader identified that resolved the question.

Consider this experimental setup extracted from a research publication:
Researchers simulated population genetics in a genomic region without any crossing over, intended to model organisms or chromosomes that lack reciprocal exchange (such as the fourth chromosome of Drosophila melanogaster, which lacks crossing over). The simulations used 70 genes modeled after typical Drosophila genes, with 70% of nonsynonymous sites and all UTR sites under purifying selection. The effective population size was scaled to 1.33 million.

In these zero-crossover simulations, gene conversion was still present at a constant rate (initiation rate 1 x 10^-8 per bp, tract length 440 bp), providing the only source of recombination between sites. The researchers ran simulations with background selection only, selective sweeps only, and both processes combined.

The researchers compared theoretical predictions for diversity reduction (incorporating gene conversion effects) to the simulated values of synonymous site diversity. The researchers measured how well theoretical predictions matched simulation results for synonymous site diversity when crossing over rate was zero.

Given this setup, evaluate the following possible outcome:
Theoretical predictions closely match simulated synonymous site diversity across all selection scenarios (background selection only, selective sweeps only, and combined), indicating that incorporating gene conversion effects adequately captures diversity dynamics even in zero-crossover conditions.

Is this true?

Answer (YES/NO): NO